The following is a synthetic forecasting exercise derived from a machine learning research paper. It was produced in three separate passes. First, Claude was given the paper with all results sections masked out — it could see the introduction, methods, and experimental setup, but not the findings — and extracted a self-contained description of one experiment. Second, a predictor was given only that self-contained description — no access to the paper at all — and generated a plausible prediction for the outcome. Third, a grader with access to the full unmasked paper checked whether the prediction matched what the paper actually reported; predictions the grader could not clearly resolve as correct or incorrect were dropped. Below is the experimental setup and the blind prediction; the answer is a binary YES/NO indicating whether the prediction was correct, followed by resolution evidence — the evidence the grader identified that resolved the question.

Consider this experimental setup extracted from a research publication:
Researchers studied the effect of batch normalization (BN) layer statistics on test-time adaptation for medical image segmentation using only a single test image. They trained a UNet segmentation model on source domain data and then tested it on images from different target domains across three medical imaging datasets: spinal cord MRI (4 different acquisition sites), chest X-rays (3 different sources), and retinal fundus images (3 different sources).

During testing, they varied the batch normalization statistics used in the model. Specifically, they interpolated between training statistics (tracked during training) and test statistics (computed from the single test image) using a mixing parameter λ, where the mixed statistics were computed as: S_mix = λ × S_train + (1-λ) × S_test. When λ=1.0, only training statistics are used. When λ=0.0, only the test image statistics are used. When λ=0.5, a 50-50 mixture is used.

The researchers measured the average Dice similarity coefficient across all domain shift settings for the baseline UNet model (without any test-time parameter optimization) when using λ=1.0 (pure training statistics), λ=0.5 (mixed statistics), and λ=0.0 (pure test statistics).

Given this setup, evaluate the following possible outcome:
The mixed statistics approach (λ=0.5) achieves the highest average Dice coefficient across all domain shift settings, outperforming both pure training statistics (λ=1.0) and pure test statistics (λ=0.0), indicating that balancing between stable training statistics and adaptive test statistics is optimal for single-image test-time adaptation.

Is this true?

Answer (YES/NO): YES